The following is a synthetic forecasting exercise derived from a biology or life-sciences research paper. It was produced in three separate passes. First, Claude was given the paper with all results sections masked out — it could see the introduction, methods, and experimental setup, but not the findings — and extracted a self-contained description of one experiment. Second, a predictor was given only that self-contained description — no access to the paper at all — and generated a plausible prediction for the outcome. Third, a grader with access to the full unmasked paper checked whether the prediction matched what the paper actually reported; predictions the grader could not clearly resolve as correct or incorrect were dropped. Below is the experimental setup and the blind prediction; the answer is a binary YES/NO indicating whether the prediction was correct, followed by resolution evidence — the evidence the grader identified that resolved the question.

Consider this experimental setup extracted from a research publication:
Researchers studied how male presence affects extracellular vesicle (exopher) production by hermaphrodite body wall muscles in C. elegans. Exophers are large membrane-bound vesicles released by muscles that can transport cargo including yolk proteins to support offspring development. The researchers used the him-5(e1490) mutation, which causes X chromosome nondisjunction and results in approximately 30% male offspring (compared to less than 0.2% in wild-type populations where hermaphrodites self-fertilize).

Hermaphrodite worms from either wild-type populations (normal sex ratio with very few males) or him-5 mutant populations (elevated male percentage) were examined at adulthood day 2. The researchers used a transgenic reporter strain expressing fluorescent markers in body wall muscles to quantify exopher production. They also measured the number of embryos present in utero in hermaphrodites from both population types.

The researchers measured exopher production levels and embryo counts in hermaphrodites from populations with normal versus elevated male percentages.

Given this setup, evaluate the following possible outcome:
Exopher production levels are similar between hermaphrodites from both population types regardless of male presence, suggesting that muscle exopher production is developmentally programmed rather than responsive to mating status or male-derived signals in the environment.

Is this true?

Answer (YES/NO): NO